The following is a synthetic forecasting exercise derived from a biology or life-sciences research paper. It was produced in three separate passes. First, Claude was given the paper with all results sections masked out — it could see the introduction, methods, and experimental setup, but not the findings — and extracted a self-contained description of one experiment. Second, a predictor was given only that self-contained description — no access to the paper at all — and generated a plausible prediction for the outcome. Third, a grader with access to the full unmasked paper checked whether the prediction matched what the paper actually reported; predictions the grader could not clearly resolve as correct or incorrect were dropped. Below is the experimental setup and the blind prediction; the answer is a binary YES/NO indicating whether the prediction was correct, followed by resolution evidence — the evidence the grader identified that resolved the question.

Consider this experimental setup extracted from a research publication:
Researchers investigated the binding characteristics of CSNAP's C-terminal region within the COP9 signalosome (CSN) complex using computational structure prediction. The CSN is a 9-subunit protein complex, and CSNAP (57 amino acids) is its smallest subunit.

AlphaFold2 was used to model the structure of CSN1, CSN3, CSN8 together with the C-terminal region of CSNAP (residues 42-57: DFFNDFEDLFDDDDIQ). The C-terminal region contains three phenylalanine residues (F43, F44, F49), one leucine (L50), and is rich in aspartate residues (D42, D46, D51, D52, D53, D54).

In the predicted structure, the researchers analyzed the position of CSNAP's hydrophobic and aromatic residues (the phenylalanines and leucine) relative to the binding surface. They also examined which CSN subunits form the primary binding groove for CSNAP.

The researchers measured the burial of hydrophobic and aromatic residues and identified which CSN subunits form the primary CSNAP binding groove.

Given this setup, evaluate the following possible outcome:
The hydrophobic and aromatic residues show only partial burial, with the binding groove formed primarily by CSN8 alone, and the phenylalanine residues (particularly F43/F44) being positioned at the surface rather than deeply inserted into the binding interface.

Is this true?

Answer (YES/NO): NO